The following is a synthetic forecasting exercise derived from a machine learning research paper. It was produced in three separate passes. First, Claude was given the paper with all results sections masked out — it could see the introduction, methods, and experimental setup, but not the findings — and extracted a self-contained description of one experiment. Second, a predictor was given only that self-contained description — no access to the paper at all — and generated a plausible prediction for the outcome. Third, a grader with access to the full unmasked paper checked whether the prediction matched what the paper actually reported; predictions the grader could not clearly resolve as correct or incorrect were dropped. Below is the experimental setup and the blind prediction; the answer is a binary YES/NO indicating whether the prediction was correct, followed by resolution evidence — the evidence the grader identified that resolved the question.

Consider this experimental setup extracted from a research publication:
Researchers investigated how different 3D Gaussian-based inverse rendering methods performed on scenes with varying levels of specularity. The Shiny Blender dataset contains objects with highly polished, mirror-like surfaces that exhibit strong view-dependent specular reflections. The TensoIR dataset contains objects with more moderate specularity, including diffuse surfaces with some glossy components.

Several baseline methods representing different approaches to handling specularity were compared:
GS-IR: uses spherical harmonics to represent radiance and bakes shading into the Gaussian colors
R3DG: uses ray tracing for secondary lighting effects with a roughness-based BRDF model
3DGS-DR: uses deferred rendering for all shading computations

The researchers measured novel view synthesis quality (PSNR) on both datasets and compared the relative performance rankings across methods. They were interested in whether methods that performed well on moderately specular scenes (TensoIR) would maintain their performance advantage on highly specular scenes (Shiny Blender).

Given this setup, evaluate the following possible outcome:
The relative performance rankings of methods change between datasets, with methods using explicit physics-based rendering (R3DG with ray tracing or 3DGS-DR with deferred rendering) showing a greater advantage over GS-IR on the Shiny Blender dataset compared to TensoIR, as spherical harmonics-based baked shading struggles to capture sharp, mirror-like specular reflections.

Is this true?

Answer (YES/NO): NO